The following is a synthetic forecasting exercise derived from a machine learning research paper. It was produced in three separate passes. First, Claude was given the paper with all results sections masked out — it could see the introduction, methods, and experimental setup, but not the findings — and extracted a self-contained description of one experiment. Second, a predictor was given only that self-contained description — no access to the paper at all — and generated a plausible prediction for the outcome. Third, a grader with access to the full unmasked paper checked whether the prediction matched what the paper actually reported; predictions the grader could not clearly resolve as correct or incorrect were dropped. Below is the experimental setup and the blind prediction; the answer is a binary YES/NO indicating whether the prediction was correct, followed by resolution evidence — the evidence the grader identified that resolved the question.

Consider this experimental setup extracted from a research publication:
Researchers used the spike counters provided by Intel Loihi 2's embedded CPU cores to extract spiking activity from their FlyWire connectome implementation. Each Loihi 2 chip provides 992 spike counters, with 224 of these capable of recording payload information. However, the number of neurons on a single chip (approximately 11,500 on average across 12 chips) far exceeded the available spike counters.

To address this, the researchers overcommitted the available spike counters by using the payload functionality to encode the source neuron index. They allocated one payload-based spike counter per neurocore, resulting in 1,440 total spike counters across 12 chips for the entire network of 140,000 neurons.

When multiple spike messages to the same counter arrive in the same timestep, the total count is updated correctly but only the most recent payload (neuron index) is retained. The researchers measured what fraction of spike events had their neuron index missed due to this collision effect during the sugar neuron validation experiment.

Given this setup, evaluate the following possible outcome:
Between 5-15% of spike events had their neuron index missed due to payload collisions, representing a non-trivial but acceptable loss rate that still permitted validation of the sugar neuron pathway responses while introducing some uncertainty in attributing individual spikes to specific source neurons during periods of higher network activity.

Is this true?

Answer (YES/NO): NO